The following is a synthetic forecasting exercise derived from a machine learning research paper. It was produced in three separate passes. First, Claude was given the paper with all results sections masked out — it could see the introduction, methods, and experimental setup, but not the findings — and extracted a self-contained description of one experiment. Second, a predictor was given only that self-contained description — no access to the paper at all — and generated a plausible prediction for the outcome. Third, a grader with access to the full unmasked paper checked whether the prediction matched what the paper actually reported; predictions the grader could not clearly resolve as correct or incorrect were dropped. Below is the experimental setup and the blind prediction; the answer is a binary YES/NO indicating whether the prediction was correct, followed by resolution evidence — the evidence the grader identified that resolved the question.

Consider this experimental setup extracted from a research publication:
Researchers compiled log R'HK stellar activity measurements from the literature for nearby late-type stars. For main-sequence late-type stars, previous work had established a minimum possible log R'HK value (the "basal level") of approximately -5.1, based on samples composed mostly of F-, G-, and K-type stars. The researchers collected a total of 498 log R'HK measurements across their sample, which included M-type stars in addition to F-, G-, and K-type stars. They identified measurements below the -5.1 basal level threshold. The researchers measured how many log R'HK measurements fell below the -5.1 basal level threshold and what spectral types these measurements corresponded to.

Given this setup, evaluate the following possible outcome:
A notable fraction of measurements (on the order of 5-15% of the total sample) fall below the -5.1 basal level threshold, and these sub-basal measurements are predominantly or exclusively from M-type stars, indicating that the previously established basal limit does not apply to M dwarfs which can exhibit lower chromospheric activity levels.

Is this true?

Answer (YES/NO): NO